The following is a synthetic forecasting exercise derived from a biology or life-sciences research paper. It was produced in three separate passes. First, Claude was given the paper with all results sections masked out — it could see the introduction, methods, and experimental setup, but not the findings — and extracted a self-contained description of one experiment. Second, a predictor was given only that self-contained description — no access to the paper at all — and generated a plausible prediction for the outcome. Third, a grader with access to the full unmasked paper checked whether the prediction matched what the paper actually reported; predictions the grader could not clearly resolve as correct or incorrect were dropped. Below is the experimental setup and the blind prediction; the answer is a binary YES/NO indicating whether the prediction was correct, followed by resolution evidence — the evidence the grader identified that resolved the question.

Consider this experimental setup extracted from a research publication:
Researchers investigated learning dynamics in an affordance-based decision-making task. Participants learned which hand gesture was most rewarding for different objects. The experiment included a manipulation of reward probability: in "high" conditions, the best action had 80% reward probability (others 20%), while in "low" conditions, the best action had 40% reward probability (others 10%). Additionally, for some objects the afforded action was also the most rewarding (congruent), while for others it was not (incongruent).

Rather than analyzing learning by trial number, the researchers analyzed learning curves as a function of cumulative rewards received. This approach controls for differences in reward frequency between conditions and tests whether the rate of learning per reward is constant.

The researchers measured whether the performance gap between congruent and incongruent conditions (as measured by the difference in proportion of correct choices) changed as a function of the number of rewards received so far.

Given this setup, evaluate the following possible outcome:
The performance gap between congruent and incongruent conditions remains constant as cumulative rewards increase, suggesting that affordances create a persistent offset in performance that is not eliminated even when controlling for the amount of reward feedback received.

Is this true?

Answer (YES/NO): NO